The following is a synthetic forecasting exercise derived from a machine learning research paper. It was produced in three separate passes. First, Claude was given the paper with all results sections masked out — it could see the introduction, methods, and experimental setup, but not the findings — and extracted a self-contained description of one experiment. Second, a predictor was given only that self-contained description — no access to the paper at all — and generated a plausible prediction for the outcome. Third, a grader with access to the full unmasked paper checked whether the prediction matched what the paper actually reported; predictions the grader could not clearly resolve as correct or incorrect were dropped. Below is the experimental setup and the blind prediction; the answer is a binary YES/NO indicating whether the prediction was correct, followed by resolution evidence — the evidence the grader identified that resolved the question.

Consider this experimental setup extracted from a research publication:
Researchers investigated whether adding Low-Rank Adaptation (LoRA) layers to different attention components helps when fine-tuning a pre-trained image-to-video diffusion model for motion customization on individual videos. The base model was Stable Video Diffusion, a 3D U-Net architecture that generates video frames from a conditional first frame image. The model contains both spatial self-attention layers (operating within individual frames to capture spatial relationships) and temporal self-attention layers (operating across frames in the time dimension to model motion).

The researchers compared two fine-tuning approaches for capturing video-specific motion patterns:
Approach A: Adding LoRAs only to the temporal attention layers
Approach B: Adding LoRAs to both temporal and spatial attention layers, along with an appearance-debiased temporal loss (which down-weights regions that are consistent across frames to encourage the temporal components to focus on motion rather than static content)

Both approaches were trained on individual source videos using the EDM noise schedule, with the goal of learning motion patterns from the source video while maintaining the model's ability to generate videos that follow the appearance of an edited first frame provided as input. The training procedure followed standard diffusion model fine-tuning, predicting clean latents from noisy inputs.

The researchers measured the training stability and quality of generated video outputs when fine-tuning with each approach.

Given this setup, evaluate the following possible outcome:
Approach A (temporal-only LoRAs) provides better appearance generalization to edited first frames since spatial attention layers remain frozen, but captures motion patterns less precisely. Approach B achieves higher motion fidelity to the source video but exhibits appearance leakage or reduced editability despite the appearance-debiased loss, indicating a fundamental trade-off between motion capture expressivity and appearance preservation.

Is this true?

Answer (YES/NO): NO